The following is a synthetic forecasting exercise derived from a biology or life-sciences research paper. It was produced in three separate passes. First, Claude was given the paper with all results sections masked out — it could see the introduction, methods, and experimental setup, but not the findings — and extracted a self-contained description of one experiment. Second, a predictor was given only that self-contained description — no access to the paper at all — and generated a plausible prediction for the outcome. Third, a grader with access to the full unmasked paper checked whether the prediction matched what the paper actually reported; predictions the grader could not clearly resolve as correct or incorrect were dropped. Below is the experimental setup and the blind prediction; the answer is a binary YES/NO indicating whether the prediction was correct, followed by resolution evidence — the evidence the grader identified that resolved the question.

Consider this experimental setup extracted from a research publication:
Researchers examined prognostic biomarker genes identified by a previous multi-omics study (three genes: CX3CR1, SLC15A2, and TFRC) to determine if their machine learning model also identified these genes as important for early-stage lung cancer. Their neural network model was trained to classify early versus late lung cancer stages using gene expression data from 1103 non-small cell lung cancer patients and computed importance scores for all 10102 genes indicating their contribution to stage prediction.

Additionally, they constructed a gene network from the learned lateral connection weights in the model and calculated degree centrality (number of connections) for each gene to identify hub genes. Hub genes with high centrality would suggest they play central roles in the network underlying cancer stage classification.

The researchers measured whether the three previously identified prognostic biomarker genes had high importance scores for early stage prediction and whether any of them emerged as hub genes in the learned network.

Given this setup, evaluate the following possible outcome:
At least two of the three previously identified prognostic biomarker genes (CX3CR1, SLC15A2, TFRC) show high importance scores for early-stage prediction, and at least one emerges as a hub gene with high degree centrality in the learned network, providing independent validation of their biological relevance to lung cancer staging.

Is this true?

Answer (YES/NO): YES